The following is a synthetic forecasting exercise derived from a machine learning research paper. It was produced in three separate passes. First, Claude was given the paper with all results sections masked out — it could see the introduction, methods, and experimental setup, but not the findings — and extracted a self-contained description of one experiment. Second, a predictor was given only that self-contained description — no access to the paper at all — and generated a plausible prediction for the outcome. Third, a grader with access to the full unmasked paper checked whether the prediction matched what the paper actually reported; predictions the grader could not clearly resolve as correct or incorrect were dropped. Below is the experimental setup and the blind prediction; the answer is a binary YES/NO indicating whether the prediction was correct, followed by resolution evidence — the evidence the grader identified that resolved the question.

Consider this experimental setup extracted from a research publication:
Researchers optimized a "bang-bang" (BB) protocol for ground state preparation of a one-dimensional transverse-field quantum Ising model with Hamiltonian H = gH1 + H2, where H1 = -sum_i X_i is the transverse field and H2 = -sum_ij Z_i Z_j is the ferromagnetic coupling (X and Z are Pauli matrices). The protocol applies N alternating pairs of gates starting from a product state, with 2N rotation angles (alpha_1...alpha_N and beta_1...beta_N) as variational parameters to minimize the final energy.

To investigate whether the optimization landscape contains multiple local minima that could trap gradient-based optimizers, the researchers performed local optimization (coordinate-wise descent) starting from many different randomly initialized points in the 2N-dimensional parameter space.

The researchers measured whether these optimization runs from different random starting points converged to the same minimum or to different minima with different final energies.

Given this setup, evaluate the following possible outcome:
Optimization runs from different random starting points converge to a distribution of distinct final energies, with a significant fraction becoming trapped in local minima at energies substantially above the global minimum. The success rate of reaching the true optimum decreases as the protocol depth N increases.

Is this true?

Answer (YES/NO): NO